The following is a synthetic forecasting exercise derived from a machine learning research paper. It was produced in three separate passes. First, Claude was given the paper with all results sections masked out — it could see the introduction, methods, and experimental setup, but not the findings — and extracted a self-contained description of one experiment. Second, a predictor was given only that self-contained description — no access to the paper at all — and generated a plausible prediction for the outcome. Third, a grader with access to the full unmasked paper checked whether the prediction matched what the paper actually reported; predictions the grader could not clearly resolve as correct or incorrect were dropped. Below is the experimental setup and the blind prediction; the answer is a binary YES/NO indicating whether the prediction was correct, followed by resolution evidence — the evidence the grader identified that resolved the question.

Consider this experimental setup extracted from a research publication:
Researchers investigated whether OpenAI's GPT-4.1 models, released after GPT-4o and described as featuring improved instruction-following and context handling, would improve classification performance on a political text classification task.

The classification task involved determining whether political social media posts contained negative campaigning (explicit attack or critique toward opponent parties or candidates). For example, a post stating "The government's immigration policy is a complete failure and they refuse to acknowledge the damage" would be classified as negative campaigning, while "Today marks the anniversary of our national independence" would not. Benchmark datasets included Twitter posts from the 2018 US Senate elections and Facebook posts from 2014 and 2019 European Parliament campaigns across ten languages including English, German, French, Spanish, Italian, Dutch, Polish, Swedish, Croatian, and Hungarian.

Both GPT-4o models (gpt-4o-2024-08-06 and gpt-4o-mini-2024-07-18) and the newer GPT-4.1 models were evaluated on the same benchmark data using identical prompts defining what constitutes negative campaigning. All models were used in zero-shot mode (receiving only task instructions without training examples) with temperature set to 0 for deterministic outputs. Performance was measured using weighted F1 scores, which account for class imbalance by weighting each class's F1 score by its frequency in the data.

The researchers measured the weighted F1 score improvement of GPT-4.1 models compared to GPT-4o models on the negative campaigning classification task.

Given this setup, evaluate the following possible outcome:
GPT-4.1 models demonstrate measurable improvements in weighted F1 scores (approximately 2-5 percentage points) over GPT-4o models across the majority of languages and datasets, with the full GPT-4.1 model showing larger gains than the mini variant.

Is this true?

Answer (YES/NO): NO